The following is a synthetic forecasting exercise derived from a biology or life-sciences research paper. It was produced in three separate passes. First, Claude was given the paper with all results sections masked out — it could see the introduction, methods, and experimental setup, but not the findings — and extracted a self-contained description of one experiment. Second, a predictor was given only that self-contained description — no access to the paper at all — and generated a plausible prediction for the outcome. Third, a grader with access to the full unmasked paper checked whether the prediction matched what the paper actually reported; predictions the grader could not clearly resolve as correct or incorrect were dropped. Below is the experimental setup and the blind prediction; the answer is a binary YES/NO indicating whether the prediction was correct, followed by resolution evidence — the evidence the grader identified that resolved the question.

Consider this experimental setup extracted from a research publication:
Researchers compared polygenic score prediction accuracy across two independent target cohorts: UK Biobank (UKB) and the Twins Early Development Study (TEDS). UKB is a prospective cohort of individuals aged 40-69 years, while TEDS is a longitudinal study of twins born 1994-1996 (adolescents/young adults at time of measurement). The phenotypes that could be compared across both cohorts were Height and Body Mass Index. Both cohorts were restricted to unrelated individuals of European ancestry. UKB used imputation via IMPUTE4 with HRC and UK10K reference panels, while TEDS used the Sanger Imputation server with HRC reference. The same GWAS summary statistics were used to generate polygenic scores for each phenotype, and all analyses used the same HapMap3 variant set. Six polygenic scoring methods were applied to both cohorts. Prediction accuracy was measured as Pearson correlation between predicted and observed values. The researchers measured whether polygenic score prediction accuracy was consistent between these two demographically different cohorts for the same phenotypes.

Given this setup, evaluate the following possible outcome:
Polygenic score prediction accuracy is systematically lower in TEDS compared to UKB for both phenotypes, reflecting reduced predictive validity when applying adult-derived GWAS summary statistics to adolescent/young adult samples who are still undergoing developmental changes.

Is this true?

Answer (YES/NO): NO